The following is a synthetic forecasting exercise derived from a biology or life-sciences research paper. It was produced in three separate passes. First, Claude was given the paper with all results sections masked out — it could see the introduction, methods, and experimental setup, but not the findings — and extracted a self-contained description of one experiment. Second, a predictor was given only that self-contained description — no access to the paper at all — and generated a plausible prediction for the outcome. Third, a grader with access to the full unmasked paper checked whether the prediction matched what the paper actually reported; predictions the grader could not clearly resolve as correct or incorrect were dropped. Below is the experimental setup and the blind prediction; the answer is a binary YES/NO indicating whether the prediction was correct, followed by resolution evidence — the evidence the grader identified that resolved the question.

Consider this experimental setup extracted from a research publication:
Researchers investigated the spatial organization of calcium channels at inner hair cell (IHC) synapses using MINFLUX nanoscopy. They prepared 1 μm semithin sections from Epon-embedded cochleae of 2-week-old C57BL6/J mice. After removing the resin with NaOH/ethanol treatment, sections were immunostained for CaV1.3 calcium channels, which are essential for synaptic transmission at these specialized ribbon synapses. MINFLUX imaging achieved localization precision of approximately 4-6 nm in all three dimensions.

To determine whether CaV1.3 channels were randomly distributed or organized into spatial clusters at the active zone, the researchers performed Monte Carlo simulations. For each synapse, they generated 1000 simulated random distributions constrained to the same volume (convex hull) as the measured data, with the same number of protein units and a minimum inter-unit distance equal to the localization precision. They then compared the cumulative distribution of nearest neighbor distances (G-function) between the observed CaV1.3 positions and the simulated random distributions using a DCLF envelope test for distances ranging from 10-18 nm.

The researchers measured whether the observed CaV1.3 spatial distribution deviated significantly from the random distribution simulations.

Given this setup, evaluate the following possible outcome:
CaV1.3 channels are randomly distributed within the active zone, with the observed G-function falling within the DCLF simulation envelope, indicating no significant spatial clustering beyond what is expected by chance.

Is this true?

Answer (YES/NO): NO